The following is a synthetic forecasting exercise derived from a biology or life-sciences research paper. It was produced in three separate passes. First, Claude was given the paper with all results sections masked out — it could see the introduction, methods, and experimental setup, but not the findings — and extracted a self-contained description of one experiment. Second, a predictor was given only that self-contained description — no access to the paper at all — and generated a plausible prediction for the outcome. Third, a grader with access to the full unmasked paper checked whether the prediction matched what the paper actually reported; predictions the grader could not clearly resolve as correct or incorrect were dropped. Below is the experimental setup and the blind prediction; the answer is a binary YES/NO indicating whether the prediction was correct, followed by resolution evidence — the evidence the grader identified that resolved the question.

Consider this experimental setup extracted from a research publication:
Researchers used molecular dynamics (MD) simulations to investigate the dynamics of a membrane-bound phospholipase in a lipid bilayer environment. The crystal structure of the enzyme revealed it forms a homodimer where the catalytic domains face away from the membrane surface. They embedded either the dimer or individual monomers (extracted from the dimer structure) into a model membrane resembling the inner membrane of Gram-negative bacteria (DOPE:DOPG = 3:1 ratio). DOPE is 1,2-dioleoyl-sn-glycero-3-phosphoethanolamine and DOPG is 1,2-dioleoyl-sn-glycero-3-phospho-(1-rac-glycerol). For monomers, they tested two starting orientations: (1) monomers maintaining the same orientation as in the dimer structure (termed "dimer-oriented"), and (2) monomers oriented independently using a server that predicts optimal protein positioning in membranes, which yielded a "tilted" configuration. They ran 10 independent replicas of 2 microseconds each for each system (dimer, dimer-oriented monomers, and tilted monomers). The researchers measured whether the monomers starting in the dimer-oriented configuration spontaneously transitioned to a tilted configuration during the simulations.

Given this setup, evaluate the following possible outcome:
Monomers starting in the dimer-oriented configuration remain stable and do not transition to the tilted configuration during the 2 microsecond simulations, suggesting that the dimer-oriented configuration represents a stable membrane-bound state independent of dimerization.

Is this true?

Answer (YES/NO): NO